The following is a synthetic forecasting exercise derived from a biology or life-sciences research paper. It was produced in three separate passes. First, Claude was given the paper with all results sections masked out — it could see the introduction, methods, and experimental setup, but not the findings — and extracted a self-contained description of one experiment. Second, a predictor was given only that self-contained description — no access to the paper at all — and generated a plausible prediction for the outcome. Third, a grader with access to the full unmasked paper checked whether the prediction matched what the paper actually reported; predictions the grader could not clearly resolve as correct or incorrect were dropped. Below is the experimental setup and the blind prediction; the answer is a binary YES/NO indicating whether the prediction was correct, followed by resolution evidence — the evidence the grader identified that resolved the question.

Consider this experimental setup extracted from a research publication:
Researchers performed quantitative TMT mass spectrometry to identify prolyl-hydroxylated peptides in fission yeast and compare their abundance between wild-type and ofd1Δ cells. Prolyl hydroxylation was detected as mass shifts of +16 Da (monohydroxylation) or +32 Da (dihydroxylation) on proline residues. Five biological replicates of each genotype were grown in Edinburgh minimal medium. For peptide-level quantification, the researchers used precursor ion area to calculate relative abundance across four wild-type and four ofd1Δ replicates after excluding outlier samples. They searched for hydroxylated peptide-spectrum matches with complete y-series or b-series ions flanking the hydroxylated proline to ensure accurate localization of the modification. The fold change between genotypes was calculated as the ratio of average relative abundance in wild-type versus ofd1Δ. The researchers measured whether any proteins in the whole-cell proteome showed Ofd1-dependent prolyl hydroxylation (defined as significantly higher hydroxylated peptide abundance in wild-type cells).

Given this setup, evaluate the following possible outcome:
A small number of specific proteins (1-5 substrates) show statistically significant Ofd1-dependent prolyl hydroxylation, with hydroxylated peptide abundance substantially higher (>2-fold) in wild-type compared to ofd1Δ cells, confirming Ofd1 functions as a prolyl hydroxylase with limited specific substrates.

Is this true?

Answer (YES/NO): NO